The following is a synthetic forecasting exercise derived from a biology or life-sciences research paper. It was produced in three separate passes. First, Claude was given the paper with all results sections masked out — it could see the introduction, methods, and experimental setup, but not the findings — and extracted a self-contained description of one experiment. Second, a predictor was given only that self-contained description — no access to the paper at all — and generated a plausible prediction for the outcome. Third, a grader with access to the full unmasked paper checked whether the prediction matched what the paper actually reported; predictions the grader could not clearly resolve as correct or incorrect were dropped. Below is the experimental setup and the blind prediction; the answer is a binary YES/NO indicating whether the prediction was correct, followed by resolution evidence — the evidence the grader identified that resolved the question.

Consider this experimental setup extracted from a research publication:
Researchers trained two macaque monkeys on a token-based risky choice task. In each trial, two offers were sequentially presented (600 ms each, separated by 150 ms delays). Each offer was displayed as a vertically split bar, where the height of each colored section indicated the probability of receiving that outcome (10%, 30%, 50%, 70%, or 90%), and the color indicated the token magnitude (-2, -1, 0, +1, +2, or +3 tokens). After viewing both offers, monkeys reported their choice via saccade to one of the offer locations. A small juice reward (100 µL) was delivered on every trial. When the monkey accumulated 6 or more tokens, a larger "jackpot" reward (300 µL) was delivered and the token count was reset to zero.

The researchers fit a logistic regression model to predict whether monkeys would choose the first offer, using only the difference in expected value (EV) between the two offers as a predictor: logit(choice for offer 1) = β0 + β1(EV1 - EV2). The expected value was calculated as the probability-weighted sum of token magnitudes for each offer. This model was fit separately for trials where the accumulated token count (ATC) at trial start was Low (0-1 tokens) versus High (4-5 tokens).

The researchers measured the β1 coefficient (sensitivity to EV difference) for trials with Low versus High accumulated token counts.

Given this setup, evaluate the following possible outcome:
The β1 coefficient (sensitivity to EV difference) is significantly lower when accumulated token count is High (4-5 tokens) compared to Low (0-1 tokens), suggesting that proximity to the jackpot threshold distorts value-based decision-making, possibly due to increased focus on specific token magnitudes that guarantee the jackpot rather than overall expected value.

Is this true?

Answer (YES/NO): NO